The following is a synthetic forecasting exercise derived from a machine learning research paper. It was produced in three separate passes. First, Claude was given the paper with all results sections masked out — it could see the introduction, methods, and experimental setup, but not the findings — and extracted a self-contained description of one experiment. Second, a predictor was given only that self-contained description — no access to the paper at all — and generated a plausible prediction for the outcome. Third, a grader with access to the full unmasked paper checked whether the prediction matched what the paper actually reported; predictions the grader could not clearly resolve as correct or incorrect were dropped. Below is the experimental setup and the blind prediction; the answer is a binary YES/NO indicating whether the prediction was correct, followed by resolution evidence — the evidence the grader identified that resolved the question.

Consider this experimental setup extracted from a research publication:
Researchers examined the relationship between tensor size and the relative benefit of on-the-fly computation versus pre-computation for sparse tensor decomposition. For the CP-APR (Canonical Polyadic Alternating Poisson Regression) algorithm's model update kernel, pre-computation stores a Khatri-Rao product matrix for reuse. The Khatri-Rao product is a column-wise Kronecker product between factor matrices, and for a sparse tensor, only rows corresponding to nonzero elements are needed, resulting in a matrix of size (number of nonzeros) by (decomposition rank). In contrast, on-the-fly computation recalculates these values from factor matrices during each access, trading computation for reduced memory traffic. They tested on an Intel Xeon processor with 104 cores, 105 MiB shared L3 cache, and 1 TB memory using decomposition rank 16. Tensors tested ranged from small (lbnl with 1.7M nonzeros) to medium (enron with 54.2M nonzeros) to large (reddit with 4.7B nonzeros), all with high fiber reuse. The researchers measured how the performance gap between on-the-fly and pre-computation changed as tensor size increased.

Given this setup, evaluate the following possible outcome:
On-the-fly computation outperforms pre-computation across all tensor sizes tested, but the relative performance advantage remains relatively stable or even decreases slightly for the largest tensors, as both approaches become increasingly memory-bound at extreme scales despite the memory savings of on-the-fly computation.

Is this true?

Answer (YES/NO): YES